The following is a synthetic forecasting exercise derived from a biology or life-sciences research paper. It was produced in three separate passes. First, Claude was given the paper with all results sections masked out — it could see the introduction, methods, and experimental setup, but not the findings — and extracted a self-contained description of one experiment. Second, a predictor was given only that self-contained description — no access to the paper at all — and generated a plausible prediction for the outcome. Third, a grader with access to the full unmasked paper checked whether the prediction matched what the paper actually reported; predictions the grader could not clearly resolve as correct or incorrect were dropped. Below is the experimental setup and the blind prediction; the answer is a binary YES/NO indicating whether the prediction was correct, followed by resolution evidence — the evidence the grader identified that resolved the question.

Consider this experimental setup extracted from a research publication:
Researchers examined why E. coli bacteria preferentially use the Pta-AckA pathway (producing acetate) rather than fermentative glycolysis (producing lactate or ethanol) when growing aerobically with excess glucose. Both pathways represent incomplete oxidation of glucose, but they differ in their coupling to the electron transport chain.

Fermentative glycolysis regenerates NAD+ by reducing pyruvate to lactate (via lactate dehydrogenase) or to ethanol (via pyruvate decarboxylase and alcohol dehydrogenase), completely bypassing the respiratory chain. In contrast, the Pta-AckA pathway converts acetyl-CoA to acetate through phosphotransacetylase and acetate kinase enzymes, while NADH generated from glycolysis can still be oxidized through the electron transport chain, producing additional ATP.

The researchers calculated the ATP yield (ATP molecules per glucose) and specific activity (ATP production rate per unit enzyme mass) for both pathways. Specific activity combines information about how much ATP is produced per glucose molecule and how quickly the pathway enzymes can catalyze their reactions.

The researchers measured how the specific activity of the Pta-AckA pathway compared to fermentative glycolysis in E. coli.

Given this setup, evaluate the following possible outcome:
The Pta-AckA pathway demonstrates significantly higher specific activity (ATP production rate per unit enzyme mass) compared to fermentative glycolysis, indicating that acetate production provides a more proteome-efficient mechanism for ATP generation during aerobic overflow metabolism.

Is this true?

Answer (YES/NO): YES